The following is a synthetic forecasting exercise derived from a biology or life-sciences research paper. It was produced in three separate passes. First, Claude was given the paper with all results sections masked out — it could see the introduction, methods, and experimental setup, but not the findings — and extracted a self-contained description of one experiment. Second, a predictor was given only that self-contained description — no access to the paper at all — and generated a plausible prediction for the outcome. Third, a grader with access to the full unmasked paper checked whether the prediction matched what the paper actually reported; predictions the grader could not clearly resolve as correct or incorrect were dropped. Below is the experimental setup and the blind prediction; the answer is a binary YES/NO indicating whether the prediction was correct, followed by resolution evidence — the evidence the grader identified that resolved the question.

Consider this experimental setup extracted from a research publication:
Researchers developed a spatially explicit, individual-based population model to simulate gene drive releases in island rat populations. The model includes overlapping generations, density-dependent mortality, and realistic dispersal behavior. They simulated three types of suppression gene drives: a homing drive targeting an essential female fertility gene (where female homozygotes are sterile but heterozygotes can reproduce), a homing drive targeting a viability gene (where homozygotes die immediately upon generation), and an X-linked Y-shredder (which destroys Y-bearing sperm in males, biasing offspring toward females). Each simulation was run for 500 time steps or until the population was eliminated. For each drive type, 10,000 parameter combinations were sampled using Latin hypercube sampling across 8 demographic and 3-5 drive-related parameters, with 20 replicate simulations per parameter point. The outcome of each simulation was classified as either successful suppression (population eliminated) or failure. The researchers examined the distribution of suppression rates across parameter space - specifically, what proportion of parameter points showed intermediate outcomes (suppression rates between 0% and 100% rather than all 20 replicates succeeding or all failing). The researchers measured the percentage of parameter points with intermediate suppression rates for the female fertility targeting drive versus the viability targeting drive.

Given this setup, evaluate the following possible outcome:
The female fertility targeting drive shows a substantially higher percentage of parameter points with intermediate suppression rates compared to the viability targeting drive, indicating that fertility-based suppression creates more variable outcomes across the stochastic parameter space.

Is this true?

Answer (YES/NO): YES